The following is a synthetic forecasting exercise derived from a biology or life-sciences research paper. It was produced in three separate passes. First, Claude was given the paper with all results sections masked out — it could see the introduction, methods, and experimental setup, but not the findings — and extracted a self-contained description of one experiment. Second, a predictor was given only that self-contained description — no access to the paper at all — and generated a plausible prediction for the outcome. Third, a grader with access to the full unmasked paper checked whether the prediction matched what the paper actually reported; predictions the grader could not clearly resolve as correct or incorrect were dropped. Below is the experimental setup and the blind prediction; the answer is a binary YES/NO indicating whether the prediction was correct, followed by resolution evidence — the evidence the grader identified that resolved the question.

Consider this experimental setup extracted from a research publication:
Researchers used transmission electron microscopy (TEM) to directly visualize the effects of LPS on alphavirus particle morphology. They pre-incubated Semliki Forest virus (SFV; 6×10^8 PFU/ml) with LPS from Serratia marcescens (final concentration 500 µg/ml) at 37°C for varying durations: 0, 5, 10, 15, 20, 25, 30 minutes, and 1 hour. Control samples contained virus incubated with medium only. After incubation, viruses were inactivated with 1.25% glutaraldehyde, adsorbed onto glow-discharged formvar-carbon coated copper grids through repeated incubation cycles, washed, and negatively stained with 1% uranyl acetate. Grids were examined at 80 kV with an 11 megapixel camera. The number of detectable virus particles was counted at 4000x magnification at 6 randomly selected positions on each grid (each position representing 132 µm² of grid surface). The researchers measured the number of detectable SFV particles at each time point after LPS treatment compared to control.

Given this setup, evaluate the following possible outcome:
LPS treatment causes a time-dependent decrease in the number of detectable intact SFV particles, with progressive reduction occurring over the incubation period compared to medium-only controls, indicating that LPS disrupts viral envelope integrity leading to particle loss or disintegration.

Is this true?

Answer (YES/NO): YES